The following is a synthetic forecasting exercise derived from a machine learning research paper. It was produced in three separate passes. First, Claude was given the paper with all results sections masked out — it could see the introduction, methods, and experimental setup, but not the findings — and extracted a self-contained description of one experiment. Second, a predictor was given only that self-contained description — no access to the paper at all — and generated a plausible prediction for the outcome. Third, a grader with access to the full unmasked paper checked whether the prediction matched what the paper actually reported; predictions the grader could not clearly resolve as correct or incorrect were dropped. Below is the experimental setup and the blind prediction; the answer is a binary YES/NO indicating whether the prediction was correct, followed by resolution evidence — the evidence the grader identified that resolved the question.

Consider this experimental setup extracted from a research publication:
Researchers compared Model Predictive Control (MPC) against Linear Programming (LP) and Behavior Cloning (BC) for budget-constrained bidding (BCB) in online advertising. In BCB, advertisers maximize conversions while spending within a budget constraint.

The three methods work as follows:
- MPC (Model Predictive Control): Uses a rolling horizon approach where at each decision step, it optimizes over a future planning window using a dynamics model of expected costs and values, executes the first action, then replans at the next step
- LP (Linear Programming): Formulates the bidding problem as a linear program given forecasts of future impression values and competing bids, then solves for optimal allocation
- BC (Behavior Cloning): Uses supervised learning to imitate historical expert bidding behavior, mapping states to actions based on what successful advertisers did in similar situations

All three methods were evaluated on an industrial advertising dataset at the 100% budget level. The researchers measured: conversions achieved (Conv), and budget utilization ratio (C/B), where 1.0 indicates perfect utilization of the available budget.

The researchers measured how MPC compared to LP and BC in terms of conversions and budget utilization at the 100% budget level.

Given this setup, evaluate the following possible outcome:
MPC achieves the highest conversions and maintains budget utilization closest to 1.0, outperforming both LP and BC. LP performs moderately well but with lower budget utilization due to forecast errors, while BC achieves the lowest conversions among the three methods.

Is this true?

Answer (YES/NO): NO